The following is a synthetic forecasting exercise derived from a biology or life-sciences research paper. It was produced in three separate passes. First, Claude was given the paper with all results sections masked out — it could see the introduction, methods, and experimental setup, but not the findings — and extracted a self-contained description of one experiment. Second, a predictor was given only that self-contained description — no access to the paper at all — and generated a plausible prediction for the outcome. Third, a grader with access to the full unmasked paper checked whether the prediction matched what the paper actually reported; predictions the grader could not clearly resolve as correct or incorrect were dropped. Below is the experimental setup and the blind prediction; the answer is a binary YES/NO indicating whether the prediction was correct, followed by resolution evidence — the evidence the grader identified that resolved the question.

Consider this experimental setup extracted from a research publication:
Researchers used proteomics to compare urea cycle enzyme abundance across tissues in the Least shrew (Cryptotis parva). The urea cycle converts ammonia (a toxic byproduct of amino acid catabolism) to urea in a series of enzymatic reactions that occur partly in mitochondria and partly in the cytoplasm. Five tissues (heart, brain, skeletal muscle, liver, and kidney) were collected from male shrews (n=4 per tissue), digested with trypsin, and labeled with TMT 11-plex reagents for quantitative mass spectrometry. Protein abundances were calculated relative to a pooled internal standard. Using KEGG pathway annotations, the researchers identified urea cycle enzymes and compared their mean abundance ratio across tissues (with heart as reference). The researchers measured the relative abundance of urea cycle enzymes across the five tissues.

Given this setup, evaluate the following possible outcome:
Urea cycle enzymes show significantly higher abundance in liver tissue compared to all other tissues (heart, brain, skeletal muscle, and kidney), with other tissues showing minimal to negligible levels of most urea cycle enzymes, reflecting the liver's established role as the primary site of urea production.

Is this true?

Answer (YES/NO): NO